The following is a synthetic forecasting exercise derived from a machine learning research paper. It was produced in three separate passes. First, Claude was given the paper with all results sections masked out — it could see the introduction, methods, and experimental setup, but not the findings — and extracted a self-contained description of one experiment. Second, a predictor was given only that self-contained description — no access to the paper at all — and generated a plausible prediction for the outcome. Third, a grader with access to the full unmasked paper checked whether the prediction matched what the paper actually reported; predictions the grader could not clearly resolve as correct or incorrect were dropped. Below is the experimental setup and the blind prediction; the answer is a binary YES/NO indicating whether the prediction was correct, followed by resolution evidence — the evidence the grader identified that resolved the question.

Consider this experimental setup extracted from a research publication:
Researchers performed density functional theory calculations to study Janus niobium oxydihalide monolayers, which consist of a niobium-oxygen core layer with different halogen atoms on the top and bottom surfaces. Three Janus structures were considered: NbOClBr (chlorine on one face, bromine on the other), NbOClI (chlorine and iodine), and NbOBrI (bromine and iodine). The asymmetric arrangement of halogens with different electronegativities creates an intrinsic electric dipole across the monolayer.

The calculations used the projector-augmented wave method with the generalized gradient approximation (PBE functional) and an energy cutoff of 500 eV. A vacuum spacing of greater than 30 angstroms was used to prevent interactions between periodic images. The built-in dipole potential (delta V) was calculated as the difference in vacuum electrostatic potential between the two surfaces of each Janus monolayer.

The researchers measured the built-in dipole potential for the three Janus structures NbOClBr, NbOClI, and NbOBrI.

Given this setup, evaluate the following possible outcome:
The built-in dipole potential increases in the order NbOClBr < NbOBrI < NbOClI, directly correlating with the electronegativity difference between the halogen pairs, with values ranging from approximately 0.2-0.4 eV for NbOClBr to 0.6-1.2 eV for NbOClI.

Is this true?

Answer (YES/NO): NO